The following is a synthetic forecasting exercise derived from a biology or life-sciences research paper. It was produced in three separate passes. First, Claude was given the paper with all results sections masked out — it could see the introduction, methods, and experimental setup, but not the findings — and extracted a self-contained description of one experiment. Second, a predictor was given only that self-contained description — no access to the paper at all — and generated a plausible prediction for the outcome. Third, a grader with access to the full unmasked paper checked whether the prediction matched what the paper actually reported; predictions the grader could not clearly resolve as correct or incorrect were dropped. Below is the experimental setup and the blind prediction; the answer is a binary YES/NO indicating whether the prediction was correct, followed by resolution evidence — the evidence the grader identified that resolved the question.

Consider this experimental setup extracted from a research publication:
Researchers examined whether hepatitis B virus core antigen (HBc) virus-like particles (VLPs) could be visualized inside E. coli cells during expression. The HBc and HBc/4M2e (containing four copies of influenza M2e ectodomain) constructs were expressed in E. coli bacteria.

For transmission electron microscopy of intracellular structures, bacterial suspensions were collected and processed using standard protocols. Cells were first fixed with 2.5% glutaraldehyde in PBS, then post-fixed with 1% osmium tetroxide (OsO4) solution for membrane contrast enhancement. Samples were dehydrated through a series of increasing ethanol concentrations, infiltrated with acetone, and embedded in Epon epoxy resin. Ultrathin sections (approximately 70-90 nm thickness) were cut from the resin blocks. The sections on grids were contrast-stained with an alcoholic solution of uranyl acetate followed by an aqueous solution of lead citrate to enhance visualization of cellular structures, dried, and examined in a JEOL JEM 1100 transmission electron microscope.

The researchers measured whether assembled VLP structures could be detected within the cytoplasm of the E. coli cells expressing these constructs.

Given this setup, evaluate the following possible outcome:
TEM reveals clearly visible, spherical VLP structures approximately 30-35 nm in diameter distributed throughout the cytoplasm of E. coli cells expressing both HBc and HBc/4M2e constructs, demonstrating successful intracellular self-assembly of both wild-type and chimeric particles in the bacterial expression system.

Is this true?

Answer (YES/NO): NO